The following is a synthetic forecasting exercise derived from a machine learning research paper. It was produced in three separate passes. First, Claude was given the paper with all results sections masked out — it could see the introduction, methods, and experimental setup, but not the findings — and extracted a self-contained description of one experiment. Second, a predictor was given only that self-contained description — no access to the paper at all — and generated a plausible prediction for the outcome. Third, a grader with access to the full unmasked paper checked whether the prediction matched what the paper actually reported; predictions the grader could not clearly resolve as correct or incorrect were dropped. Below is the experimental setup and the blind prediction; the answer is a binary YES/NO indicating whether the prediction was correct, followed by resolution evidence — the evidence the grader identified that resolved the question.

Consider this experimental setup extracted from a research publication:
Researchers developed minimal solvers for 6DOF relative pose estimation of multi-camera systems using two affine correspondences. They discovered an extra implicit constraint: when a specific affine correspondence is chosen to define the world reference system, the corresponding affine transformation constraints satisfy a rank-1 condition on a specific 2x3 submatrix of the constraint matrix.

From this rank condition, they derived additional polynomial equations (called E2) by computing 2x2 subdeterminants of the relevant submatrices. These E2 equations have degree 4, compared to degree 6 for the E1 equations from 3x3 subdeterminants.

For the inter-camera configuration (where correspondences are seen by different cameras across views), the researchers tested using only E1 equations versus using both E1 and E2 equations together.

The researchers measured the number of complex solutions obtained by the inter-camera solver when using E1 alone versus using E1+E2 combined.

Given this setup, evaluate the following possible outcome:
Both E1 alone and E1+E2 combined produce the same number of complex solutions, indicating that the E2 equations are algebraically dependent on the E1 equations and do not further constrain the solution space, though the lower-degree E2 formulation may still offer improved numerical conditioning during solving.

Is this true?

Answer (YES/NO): NO